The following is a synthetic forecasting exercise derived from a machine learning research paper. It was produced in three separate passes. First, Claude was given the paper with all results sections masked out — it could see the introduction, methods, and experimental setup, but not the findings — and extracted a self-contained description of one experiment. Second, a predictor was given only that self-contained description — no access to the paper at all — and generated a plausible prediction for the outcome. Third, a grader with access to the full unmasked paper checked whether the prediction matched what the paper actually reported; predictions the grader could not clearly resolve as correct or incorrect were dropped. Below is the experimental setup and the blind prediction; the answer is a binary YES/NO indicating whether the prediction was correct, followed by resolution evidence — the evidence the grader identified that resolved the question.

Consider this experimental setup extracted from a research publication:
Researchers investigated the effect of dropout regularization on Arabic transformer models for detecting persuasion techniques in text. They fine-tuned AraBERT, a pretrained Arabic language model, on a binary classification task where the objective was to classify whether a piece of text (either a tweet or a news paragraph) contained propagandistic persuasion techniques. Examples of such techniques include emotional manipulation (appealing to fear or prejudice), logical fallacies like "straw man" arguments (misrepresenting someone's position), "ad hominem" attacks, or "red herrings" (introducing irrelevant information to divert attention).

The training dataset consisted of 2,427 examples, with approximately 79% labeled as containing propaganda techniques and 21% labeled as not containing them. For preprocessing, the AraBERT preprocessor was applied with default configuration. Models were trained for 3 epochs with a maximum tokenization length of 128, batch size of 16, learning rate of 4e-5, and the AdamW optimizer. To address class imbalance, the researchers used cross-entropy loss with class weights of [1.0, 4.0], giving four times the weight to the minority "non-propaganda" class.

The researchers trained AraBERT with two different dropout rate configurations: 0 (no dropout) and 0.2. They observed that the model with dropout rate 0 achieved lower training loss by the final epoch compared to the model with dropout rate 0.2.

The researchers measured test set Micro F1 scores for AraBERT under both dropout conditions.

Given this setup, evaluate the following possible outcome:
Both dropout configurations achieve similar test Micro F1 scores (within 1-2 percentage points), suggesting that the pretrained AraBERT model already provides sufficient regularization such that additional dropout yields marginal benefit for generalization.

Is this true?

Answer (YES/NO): NO